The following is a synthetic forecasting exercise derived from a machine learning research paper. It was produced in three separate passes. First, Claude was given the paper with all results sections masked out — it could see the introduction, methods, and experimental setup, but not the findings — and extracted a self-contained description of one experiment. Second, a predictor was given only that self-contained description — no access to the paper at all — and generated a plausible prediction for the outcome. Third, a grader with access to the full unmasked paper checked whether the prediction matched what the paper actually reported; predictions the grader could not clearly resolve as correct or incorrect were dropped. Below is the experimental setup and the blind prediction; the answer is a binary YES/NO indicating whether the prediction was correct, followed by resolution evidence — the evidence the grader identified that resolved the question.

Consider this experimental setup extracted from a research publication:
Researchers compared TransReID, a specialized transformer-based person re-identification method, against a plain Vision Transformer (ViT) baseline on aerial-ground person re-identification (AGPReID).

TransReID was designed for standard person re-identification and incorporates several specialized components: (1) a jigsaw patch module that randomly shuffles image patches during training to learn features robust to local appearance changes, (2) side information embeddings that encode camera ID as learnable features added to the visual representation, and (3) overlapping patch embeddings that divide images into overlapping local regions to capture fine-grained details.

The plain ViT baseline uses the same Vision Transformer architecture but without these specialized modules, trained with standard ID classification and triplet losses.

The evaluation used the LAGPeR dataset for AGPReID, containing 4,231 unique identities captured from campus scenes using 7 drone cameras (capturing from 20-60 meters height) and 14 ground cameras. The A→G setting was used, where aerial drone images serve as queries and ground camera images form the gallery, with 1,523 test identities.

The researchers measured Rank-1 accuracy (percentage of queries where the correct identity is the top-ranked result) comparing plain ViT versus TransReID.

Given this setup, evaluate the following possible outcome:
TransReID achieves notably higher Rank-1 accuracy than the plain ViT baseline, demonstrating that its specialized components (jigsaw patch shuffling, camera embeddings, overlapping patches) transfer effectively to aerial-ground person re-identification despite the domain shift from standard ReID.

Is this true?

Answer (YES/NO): NO